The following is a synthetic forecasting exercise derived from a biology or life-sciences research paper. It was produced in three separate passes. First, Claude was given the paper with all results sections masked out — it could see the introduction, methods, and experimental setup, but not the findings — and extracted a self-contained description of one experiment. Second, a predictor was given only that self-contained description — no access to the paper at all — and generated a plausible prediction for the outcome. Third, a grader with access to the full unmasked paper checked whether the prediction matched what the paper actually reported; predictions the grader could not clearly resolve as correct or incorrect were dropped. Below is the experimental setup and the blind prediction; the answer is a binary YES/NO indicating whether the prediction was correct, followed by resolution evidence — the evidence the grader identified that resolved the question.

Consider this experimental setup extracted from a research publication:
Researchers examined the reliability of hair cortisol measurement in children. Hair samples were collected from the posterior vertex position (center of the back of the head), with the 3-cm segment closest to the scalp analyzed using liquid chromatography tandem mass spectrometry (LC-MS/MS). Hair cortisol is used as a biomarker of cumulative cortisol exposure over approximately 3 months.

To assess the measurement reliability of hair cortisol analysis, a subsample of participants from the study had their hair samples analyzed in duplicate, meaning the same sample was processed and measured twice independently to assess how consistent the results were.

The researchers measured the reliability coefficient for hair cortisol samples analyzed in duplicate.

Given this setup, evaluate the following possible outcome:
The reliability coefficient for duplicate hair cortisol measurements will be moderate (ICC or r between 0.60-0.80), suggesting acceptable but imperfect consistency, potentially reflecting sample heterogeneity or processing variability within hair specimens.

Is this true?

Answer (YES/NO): NO